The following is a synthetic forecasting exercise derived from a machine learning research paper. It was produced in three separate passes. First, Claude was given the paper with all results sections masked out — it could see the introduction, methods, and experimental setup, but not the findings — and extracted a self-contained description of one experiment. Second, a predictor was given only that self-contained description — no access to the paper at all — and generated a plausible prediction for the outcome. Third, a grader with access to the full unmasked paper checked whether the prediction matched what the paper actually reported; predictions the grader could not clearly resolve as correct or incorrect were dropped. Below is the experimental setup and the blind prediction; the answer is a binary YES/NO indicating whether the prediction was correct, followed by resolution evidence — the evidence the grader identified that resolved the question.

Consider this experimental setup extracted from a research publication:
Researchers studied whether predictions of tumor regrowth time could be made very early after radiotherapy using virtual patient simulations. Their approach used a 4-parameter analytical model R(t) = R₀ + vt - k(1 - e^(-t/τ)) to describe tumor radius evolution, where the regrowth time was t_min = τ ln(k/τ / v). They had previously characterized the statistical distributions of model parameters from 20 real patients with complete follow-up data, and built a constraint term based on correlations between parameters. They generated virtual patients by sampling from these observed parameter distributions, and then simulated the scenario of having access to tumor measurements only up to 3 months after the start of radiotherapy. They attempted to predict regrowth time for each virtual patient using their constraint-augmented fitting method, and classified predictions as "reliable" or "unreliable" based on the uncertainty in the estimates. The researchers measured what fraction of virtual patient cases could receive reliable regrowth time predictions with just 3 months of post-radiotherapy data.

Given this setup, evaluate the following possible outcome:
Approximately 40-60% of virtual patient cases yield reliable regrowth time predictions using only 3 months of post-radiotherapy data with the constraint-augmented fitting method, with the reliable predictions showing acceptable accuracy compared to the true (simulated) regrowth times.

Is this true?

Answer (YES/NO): NO